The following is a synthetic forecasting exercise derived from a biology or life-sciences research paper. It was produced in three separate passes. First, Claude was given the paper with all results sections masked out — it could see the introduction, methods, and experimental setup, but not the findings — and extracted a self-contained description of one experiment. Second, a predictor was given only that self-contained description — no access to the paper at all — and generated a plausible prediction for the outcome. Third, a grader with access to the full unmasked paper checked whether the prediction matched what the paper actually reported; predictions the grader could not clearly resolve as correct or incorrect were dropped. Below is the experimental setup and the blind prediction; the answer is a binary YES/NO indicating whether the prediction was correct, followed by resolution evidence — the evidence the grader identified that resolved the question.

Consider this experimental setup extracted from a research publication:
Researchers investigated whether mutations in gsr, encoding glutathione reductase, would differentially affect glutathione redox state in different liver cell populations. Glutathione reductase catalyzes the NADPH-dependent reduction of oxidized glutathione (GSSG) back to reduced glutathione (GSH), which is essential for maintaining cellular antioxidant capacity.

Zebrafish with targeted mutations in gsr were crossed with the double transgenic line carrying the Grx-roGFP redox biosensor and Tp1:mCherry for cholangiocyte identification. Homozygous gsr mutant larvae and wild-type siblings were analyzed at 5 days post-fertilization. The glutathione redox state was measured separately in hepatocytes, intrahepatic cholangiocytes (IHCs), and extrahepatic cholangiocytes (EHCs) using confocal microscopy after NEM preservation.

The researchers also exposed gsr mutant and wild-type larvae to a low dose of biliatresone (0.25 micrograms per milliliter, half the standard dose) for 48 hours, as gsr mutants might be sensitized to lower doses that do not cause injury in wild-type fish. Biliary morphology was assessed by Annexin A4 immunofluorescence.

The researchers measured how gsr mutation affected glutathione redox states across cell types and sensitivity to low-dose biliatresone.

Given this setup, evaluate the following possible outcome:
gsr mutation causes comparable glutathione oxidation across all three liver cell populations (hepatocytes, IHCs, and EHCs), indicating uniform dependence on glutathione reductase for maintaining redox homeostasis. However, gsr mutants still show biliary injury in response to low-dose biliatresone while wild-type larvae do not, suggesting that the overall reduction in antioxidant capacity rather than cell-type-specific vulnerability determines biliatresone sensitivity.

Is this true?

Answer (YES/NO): NO